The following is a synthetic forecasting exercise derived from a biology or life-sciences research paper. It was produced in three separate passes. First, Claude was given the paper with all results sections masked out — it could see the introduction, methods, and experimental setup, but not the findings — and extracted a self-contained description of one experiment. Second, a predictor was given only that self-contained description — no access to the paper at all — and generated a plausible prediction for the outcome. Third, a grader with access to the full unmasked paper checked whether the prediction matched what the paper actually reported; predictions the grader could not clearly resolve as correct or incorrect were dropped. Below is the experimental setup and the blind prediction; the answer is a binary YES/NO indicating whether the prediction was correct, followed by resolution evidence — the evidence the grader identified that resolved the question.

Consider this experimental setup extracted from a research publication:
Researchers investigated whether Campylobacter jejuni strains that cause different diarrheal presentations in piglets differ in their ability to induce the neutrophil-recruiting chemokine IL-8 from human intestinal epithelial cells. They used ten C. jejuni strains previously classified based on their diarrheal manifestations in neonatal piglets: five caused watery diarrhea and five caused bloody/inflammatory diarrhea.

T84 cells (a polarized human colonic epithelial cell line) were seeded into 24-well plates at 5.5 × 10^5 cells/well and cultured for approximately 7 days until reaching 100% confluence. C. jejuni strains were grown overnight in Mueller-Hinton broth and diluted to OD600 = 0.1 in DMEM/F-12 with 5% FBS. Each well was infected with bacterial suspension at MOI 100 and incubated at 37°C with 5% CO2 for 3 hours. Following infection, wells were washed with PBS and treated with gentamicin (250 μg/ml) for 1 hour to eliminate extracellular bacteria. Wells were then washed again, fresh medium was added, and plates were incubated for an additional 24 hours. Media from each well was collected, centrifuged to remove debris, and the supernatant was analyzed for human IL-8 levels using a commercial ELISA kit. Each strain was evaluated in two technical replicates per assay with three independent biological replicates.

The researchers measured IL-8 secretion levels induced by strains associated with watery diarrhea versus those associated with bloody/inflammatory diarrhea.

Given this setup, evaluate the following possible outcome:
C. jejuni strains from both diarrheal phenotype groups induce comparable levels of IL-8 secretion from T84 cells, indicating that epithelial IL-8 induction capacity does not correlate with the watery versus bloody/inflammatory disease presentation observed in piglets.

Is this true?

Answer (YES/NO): YES